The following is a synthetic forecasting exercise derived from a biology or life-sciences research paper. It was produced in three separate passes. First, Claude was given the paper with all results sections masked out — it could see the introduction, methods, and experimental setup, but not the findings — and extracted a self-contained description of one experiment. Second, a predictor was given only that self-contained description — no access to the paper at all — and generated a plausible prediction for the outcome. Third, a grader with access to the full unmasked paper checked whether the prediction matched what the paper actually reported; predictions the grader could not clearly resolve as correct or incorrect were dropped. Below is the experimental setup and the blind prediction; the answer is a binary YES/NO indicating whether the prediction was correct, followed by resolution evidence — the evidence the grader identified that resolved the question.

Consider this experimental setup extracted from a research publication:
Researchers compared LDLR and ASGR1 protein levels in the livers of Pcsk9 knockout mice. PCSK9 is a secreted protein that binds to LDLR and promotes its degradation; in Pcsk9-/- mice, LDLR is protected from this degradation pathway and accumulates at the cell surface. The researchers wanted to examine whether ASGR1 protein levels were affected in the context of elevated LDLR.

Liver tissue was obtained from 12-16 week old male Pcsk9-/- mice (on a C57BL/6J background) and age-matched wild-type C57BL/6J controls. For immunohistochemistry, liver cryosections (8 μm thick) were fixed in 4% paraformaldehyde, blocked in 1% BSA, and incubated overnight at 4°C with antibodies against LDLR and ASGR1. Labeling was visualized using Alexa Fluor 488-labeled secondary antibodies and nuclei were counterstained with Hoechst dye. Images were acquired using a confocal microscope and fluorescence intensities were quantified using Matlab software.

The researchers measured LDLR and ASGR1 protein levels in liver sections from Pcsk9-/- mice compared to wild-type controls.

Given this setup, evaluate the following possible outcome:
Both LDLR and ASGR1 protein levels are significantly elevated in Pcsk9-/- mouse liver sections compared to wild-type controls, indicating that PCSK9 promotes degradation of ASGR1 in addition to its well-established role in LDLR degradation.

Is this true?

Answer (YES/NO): NO